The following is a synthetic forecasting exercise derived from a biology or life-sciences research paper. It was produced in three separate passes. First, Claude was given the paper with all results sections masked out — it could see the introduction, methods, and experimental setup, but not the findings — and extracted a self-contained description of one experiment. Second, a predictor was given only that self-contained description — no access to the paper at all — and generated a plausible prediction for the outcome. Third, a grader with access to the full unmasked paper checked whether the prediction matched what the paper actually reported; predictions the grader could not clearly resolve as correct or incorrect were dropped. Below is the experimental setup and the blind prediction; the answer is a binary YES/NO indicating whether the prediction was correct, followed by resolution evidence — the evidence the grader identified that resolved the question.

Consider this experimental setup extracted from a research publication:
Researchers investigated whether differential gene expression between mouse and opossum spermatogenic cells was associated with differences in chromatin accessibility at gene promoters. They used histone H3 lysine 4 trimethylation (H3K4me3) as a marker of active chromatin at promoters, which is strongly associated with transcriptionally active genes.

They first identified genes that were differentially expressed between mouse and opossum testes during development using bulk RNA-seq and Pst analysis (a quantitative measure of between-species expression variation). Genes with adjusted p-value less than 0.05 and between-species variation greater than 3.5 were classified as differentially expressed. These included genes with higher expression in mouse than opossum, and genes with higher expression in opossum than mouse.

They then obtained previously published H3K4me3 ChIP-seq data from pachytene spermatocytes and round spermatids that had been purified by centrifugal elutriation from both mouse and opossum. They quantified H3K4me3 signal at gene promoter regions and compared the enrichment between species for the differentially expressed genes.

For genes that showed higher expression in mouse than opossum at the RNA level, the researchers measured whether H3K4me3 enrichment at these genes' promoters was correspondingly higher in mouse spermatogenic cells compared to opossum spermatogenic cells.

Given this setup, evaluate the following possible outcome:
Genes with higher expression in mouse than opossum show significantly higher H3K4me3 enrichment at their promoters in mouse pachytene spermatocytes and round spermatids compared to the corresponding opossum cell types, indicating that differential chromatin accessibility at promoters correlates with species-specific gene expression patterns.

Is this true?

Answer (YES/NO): YES